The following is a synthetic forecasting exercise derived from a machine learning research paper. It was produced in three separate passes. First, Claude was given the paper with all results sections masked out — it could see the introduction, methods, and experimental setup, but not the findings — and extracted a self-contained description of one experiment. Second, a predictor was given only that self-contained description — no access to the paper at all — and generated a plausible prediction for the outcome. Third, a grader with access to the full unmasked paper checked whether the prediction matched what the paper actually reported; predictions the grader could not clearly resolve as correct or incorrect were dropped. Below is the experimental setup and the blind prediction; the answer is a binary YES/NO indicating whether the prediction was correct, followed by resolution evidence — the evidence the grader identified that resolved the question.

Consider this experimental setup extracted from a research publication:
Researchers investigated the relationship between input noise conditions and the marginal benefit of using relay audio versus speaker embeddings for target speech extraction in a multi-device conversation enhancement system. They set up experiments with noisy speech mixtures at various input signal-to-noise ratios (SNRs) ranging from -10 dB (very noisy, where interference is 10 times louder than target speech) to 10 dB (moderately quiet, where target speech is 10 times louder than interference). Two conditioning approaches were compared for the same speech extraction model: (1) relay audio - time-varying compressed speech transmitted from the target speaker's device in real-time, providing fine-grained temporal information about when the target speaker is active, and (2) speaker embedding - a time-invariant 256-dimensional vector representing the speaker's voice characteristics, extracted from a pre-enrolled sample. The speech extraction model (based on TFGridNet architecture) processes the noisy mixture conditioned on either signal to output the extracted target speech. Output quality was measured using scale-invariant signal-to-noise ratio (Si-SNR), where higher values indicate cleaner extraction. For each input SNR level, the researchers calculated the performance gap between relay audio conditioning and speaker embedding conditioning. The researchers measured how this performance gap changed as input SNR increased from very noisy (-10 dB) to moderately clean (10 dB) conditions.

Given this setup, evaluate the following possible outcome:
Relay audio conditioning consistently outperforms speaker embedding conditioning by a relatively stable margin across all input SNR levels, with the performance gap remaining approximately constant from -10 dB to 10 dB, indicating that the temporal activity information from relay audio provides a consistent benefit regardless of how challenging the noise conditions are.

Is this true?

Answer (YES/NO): NO